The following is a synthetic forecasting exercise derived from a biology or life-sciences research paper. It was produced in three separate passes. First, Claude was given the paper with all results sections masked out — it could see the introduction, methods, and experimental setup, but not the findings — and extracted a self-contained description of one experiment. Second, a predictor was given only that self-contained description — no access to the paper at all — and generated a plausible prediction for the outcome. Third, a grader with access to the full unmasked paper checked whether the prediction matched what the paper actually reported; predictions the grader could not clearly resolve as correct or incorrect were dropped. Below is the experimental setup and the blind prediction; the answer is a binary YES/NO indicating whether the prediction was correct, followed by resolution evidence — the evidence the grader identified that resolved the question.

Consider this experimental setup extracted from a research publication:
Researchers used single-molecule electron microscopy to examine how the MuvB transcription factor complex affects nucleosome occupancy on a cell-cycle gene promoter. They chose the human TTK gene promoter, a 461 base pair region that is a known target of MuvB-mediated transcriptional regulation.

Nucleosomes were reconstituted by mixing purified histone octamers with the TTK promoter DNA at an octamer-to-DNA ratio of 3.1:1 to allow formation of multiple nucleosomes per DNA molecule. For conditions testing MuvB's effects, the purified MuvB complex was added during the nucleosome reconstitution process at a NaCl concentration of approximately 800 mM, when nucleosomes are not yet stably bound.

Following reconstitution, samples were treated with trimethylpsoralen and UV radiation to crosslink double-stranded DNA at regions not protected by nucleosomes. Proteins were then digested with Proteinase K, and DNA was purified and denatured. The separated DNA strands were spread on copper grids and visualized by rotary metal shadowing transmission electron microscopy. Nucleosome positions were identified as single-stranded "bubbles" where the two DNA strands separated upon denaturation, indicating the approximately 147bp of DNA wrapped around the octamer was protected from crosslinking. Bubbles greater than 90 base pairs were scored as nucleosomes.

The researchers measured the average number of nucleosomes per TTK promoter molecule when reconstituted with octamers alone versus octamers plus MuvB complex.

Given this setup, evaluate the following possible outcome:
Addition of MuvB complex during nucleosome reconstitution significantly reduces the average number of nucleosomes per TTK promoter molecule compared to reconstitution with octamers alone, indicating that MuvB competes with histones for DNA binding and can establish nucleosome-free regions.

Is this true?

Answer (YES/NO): NO